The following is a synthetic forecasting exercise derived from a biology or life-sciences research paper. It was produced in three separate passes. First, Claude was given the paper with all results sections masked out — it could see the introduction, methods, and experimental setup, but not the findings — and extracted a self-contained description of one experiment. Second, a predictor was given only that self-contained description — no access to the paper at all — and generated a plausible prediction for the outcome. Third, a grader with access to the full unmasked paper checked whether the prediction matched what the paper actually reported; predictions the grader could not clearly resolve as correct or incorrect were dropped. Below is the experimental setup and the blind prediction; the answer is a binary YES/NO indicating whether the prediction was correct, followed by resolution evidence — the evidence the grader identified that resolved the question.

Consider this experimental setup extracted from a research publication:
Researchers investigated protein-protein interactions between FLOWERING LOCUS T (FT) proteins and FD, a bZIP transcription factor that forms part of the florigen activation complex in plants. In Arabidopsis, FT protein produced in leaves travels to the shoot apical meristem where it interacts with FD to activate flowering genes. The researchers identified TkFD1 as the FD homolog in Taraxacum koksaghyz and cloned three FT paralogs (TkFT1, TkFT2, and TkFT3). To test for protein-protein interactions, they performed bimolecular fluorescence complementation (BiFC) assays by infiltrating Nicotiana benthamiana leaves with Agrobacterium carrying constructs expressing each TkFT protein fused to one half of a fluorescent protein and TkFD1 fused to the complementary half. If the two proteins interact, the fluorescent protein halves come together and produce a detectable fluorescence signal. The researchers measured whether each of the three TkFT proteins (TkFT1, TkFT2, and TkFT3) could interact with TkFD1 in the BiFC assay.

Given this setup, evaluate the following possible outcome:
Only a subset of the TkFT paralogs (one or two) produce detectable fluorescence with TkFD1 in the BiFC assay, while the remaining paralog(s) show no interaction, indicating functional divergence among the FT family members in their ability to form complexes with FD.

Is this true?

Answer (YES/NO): NO